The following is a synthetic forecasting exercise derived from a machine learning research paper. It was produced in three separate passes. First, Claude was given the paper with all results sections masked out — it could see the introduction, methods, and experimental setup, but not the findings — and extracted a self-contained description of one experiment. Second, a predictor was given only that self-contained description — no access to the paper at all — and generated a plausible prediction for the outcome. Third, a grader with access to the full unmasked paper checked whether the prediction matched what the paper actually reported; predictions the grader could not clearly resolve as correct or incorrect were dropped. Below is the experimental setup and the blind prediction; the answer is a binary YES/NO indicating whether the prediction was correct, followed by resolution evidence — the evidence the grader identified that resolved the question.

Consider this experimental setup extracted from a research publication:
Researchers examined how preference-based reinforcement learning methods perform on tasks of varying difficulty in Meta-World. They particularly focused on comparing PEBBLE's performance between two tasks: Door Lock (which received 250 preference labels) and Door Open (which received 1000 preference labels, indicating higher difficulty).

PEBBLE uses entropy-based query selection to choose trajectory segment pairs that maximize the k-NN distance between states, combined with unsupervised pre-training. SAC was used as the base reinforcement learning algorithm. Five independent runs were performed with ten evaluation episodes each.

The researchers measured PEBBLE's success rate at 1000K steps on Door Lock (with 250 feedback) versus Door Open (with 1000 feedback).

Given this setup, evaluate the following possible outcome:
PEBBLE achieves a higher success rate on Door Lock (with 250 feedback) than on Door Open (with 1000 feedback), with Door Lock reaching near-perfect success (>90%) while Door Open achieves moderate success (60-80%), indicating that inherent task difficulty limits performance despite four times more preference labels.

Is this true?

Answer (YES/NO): NO